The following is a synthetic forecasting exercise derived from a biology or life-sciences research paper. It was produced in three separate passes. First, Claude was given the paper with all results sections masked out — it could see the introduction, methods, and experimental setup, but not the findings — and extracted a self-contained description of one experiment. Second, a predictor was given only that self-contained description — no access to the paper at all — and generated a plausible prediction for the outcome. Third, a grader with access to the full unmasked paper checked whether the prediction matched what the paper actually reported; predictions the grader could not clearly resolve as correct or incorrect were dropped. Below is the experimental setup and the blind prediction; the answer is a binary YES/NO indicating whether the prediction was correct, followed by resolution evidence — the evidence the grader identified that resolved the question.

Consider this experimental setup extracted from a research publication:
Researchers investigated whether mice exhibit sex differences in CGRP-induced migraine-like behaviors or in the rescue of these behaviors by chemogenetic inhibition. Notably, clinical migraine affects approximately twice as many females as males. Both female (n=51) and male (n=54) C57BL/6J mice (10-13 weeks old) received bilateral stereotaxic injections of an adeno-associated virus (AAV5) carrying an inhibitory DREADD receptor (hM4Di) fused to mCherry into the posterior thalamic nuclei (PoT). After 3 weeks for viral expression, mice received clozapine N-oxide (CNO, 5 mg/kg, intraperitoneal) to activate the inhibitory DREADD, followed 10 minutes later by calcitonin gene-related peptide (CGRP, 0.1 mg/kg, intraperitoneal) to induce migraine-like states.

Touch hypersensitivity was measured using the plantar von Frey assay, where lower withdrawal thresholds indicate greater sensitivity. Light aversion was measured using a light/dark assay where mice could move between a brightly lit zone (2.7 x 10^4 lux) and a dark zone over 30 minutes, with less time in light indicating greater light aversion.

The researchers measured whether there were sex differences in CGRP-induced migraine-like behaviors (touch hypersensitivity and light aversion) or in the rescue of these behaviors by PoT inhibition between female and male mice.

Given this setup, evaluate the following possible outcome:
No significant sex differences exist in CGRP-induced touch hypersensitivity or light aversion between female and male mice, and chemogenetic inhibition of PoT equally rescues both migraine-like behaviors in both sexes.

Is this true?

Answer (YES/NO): NO